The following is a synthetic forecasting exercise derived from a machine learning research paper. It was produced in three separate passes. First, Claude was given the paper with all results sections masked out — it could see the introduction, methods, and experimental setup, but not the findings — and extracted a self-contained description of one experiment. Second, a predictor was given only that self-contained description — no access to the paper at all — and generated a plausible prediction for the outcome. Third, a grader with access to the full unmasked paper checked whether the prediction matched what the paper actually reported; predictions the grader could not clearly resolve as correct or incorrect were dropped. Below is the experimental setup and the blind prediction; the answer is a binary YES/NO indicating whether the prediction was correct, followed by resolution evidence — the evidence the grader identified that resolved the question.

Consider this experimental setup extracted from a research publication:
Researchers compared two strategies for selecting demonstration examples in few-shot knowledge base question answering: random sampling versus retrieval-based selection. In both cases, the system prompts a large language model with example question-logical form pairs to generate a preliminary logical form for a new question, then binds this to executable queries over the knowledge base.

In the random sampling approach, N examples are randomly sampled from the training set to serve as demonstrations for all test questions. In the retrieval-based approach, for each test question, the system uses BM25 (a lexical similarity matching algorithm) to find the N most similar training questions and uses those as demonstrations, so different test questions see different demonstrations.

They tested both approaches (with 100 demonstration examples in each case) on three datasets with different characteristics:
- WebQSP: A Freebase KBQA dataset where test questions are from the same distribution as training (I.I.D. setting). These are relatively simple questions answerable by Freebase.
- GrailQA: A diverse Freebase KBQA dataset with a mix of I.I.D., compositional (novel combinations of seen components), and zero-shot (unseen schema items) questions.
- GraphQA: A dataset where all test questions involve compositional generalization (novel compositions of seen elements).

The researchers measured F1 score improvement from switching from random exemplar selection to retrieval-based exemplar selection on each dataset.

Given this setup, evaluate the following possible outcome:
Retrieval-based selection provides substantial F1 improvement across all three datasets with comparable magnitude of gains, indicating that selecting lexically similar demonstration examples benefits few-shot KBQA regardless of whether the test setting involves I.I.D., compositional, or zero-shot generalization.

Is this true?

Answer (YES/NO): NO